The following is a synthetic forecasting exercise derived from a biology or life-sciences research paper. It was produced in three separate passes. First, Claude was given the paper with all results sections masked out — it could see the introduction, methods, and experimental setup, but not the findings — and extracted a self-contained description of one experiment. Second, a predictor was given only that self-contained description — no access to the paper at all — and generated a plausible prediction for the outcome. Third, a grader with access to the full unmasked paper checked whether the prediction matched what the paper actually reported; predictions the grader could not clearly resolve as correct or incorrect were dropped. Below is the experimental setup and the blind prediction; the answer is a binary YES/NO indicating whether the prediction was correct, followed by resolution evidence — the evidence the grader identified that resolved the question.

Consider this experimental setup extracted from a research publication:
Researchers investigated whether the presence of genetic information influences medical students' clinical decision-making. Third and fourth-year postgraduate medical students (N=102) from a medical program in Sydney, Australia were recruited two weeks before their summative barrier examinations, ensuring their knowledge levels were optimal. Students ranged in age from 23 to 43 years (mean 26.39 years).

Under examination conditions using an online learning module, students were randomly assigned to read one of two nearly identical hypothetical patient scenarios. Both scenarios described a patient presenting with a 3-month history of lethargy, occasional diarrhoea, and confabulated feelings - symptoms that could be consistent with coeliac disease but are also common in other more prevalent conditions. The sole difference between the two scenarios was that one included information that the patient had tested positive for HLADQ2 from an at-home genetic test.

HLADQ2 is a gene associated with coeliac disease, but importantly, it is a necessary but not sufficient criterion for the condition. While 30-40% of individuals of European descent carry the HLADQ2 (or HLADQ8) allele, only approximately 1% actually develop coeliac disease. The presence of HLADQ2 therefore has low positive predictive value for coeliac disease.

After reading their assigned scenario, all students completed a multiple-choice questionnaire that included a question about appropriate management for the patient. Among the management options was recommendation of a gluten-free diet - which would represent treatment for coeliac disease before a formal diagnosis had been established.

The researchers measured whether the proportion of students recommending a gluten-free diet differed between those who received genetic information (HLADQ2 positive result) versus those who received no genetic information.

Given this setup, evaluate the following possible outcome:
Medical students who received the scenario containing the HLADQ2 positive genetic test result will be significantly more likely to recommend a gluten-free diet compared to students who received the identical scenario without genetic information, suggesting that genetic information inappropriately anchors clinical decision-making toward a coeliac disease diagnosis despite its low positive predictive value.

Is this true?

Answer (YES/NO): YES